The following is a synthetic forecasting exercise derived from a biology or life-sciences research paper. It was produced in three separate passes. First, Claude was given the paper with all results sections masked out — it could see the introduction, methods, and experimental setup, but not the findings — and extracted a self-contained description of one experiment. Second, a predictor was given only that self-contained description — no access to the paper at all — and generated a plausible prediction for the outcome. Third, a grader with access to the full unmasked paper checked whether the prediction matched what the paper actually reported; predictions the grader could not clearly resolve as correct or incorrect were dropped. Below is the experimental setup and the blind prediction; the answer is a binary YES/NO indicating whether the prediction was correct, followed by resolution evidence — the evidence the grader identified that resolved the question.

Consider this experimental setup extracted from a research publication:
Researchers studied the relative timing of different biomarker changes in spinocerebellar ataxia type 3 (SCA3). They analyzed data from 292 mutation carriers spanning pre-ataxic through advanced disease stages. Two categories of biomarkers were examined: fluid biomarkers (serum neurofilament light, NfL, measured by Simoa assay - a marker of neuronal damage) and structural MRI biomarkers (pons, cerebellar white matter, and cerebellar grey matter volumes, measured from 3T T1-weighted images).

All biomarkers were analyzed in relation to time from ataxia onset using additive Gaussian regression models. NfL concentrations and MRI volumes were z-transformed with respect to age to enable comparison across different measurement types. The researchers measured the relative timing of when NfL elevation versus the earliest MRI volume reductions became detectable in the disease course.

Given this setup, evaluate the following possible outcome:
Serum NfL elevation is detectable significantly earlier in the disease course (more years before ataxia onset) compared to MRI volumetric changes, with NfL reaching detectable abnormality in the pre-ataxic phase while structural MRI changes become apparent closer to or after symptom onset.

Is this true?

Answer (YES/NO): YES